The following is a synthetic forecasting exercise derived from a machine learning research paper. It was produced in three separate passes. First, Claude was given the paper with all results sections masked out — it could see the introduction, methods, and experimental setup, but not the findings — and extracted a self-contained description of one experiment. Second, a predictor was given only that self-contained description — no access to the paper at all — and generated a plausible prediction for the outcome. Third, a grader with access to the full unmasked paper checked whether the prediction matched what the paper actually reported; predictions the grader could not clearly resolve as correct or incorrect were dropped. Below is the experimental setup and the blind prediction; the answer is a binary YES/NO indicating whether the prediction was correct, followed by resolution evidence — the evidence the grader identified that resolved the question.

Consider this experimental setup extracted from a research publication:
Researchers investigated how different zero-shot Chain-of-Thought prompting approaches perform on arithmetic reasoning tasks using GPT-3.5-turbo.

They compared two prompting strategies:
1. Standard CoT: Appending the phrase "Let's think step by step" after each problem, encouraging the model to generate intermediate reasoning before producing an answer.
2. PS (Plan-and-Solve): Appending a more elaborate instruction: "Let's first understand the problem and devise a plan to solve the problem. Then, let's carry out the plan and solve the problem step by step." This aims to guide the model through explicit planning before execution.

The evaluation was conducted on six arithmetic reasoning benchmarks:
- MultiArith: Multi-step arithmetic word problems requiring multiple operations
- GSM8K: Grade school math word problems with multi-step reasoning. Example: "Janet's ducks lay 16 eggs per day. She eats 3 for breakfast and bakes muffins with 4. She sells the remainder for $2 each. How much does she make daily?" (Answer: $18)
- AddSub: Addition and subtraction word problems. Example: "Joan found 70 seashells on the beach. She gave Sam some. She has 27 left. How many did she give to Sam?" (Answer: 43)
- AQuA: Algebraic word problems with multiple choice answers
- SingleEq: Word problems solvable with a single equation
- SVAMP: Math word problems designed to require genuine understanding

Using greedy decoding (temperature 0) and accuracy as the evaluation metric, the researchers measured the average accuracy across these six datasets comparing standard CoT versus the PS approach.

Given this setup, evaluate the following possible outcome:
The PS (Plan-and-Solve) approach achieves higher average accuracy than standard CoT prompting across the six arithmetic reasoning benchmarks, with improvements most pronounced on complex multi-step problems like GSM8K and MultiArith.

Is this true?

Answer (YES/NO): NO